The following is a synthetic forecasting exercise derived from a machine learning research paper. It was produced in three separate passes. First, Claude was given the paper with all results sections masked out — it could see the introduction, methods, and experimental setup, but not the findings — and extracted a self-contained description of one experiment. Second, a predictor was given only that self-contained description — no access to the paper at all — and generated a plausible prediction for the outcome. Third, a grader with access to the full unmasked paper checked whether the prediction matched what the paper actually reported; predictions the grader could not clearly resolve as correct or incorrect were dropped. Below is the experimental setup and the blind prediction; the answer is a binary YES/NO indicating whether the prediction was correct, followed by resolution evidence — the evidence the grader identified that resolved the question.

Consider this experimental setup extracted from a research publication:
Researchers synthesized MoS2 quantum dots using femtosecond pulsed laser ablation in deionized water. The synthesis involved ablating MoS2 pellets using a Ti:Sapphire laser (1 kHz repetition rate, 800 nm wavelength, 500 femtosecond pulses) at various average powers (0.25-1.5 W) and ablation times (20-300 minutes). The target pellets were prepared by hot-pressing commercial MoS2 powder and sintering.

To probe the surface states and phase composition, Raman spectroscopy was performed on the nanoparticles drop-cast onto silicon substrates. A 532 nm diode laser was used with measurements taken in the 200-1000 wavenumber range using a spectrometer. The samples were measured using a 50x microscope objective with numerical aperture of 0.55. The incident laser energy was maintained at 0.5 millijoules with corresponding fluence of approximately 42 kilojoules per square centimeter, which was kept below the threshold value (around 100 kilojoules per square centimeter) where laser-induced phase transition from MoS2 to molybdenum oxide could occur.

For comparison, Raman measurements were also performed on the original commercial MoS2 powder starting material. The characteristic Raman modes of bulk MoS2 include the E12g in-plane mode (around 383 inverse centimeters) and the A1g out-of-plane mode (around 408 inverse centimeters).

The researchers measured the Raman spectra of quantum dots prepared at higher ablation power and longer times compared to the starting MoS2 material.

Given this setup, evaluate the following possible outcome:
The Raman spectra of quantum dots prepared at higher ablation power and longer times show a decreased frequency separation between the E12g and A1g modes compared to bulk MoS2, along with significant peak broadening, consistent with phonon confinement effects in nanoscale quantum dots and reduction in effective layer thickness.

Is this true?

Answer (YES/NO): NO